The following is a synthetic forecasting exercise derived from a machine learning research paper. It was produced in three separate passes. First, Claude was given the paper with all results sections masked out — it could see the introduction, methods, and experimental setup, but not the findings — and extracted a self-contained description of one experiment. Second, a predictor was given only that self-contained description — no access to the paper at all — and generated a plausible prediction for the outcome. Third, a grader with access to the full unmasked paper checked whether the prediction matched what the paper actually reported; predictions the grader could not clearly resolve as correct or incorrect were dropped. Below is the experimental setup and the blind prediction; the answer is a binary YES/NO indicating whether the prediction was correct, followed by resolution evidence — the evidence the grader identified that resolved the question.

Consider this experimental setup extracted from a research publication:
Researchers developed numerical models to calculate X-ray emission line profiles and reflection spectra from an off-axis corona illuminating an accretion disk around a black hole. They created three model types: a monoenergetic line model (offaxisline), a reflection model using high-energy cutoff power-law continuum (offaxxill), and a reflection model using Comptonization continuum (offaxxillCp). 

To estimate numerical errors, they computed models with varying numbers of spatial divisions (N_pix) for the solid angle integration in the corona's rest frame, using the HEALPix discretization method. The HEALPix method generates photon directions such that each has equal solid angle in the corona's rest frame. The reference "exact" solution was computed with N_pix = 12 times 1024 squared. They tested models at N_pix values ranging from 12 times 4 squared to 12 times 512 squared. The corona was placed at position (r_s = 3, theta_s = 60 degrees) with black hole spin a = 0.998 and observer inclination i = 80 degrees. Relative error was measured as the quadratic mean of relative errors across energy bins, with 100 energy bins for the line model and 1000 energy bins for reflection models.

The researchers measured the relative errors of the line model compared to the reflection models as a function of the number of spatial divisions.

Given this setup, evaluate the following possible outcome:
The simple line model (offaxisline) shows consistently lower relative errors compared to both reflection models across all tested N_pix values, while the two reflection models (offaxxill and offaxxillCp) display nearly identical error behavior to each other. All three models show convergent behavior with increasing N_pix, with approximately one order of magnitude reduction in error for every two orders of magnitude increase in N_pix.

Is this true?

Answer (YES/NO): NO